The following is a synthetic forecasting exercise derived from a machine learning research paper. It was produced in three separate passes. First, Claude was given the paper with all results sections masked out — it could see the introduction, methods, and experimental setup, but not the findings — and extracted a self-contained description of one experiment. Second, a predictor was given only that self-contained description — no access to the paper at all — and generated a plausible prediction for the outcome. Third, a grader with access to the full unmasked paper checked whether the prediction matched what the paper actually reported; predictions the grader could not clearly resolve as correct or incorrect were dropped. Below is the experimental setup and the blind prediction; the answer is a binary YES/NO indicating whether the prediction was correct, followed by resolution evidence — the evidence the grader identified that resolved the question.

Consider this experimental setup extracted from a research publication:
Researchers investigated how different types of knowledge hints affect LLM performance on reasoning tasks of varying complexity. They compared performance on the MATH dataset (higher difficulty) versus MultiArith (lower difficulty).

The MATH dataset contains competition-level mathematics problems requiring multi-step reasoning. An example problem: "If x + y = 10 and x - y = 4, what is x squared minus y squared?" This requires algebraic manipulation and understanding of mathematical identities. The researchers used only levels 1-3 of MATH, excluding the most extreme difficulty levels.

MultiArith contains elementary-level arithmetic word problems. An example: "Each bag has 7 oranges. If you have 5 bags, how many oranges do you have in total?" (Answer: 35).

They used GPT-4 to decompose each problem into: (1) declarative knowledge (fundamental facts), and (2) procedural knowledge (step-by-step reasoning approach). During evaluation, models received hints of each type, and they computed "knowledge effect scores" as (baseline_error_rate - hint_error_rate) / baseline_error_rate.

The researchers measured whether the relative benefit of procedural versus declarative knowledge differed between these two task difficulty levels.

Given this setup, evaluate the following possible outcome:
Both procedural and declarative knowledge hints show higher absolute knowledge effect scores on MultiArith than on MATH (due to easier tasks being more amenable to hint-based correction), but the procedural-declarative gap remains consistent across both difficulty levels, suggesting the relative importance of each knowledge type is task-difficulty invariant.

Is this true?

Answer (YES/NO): NO